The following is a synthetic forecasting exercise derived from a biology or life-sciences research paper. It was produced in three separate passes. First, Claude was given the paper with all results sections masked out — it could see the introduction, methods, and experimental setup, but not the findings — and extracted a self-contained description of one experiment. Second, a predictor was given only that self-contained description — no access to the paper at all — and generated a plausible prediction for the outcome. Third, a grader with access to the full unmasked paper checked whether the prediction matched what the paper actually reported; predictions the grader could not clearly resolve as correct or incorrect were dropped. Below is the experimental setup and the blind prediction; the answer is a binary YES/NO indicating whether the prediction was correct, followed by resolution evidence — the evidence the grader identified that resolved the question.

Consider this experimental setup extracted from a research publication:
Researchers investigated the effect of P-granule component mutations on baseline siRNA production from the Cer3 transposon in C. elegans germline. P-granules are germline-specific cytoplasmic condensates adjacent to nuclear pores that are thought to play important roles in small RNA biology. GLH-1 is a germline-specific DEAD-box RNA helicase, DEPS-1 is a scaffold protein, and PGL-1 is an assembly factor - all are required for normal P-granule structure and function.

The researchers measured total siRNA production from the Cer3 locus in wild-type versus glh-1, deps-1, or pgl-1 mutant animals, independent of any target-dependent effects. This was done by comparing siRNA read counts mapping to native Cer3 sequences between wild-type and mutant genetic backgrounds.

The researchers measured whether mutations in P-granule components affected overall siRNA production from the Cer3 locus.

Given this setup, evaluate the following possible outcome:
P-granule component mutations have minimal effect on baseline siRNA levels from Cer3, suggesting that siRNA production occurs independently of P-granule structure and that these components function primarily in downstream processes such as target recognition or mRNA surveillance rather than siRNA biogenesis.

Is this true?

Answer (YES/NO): NO